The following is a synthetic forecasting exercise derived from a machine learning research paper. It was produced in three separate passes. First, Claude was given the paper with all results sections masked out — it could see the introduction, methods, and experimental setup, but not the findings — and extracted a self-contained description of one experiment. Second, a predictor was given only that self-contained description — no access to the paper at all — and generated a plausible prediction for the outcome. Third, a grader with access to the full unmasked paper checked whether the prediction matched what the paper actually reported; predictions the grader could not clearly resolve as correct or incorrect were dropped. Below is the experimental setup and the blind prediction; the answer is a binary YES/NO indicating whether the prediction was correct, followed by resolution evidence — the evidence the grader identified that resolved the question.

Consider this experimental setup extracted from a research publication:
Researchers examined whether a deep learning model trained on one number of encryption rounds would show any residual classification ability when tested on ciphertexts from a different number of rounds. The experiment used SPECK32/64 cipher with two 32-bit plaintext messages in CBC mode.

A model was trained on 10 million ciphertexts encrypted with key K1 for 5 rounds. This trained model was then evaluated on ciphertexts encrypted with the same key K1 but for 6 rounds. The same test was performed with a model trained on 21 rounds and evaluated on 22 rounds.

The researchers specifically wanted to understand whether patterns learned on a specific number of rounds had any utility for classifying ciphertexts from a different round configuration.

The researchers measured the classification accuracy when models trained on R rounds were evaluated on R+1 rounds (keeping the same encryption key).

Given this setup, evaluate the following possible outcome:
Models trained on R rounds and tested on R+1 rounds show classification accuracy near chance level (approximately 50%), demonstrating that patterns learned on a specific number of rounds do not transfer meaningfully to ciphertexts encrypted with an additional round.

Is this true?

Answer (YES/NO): YES